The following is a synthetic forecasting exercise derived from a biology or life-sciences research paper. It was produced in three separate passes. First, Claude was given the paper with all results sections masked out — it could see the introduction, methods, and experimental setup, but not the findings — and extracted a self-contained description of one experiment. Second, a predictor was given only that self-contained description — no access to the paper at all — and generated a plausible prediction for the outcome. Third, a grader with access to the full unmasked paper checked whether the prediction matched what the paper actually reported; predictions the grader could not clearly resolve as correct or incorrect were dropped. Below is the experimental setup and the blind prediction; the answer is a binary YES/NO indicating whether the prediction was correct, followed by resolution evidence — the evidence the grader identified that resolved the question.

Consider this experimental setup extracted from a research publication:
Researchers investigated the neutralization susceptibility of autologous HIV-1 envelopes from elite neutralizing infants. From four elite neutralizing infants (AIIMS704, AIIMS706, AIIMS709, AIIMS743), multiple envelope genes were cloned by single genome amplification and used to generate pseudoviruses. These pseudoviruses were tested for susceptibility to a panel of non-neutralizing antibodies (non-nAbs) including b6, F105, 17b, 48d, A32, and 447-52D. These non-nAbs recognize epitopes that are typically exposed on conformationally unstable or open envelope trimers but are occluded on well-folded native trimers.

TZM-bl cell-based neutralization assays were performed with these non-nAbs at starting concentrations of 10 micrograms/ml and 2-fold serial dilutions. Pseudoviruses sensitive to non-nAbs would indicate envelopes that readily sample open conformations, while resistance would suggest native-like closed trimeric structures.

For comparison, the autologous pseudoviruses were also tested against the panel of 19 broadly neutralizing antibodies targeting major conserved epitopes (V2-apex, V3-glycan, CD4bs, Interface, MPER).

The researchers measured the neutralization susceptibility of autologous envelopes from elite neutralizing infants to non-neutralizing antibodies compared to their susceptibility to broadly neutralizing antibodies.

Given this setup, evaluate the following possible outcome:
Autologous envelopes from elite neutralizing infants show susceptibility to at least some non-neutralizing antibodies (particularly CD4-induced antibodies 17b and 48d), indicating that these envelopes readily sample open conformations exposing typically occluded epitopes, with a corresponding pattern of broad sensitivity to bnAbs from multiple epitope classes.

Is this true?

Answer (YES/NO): NO